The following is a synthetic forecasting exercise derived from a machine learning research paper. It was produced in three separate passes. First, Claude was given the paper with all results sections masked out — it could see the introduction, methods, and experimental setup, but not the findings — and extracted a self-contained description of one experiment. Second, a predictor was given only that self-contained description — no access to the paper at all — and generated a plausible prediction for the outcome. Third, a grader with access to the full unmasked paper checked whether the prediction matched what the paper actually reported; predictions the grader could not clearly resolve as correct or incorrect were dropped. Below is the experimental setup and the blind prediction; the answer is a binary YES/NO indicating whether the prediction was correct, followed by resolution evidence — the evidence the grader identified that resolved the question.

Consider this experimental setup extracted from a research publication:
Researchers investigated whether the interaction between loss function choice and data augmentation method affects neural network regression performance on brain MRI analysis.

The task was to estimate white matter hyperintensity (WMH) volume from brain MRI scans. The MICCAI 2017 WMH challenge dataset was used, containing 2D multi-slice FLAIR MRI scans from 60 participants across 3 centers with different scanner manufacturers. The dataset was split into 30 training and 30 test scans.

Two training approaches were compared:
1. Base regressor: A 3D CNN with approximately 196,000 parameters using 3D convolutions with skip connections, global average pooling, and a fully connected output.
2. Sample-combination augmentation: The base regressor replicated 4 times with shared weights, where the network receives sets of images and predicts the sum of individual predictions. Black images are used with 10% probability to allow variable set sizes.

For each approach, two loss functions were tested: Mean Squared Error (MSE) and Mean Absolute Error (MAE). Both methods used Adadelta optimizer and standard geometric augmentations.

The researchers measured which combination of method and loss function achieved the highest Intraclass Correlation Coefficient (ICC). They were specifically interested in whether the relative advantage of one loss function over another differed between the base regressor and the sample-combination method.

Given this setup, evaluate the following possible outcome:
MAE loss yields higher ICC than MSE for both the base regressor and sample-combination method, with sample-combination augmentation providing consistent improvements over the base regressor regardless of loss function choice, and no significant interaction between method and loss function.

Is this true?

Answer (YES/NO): NO